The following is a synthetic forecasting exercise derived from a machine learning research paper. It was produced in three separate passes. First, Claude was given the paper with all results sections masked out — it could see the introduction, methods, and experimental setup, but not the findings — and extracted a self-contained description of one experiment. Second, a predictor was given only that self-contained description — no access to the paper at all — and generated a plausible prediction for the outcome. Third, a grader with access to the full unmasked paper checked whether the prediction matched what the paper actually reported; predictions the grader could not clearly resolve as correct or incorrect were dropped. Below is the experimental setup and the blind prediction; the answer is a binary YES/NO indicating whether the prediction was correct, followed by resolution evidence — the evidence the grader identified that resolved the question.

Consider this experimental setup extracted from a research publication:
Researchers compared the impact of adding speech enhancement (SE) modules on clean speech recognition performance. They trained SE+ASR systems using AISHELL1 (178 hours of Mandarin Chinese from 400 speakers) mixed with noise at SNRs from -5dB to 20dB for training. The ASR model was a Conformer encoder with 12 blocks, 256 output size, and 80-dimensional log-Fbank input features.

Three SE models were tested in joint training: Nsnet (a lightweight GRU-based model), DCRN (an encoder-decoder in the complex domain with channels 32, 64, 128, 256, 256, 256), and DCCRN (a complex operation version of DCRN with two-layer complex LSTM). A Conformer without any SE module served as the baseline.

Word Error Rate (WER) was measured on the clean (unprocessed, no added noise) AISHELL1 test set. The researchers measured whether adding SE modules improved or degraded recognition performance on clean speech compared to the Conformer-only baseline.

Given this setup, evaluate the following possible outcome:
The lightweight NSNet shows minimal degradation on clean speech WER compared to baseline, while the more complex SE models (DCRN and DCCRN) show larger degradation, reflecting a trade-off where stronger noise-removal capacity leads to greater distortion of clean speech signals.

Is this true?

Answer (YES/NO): NO